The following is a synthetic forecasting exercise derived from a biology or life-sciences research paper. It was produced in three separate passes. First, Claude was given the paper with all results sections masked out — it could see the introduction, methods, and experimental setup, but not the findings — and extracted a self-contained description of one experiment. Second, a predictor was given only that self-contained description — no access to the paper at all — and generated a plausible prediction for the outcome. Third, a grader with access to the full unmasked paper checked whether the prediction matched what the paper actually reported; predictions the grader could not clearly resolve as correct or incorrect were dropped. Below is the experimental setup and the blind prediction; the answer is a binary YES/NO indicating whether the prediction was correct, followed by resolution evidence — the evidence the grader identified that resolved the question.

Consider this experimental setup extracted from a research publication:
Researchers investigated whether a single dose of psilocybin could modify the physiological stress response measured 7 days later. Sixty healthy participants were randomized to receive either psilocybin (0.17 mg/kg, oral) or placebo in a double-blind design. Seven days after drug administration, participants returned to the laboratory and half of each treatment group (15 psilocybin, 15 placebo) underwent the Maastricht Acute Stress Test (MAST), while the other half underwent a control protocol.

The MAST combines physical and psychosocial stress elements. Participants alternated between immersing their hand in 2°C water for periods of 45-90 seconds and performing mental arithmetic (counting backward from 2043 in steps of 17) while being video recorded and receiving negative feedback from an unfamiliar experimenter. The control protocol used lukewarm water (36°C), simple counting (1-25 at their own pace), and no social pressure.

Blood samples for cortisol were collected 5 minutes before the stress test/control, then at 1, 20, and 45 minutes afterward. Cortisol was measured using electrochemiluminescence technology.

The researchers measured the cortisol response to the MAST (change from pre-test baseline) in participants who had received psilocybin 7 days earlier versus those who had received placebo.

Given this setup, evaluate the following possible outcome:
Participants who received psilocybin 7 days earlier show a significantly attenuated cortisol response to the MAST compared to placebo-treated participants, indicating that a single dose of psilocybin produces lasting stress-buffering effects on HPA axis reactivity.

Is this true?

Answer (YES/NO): YES